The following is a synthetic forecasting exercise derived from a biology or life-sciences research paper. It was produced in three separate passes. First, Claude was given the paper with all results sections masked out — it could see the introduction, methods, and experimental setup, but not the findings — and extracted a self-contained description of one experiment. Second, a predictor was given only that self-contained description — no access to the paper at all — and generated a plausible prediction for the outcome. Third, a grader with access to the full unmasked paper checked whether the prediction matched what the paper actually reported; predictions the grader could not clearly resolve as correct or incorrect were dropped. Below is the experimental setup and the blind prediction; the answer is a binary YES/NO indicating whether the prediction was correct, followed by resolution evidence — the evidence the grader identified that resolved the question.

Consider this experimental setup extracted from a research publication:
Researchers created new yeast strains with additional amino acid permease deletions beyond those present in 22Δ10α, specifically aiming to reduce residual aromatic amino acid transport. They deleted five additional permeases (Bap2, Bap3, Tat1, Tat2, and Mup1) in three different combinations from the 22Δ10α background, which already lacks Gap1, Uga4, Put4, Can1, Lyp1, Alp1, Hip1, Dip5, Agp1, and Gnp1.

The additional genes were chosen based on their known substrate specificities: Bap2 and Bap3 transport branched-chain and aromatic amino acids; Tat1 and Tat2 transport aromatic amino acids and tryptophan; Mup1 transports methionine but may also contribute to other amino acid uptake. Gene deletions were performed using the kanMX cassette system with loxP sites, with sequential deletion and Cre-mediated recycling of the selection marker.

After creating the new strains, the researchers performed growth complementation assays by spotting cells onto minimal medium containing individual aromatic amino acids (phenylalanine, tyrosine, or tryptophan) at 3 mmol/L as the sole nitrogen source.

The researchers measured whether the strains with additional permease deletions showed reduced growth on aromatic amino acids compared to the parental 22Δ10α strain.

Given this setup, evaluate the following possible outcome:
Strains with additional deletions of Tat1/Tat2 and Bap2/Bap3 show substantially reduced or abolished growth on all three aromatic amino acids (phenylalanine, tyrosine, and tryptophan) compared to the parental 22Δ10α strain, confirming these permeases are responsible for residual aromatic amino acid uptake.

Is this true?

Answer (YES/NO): NO